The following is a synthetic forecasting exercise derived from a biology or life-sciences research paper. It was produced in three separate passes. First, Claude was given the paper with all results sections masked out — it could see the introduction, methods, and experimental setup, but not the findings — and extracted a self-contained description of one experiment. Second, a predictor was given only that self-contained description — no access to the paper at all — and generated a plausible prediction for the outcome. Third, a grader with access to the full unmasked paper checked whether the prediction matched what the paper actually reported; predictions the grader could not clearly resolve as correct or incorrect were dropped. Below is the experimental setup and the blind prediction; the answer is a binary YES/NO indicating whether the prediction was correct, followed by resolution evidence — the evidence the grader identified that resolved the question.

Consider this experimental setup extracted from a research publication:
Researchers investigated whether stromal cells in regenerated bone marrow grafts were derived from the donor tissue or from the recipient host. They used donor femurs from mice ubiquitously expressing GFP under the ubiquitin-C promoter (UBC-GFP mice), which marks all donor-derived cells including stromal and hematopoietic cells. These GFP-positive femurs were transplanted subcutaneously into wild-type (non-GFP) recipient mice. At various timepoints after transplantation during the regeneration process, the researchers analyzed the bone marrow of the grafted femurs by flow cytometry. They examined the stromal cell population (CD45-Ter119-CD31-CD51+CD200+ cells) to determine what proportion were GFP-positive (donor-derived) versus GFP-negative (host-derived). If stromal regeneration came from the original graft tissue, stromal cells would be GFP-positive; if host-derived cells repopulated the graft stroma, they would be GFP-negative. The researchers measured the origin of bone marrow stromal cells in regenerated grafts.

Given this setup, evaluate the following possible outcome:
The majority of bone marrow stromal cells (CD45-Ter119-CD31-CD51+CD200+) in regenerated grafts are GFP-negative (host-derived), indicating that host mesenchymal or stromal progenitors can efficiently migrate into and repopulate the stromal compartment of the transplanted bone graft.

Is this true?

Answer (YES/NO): NO